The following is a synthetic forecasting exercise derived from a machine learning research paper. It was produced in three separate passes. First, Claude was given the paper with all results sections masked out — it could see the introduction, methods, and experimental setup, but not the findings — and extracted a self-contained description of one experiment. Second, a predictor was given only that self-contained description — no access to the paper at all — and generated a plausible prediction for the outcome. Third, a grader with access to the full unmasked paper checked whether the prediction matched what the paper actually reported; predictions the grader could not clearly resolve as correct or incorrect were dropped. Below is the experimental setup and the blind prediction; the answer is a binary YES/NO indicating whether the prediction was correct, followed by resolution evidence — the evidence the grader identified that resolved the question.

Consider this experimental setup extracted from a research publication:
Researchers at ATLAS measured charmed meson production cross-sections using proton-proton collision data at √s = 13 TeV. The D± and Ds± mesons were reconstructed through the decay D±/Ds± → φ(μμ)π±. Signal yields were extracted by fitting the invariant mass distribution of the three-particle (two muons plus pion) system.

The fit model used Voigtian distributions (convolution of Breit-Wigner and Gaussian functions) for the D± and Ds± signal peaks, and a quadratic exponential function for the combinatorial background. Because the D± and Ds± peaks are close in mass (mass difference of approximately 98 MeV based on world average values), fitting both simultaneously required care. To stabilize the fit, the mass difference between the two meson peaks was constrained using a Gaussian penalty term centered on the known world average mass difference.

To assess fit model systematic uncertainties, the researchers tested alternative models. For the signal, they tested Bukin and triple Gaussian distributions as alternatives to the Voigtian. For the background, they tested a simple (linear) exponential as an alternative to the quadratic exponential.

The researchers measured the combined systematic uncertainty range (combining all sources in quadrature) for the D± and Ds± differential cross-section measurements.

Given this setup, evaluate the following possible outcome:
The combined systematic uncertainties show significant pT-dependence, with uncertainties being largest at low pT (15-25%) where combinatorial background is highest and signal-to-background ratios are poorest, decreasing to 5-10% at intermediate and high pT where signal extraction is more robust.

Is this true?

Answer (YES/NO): NO